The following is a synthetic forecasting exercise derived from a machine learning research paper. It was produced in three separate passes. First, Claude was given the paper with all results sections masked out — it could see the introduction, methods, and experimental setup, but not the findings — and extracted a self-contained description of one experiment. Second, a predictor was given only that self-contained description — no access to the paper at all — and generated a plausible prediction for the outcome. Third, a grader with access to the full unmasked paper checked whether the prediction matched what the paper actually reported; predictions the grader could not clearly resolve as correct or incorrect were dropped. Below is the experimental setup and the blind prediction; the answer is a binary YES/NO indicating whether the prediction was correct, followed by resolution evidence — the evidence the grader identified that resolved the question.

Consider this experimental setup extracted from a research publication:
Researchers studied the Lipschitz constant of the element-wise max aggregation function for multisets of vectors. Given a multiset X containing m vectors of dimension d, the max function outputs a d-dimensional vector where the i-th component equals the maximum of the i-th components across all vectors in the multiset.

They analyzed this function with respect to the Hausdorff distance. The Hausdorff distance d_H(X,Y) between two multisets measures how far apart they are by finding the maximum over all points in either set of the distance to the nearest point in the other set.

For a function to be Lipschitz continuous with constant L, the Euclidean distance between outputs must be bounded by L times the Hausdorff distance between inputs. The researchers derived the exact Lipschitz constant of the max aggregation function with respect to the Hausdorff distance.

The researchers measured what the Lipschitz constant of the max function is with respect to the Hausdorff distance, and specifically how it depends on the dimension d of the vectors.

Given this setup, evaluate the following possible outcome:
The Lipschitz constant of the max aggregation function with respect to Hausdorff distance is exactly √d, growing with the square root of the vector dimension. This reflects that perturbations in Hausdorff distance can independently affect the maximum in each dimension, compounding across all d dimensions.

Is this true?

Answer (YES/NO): YES